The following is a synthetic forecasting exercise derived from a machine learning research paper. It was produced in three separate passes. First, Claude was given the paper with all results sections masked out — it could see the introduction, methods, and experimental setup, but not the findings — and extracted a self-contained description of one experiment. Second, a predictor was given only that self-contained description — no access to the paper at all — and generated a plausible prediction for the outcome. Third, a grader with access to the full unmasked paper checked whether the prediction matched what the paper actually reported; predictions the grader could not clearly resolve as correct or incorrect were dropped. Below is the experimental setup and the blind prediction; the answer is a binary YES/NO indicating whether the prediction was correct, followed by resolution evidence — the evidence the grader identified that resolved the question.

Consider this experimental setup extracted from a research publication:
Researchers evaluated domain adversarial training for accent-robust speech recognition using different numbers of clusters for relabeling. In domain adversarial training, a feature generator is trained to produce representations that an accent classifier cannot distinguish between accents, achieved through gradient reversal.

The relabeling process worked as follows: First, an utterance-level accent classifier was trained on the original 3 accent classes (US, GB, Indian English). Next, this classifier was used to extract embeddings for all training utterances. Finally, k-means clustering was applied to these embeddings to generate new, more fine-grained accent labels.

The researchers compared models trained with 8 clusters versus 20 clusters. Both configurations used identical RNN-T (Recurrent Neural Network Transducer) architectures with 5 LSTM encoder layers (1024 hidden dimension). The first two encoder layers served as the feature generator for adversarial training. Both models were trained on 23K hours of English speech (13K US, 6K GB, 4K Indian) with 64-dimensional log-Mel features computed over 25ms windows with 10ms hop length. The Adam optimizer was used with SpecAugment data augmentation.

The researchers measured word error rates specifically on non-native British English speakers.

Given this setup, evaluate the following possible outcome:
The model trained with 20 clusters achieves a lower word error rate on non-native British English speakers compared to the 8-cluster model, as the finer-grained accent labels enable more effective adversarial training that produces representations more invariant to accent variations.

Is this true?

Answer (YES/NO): NO